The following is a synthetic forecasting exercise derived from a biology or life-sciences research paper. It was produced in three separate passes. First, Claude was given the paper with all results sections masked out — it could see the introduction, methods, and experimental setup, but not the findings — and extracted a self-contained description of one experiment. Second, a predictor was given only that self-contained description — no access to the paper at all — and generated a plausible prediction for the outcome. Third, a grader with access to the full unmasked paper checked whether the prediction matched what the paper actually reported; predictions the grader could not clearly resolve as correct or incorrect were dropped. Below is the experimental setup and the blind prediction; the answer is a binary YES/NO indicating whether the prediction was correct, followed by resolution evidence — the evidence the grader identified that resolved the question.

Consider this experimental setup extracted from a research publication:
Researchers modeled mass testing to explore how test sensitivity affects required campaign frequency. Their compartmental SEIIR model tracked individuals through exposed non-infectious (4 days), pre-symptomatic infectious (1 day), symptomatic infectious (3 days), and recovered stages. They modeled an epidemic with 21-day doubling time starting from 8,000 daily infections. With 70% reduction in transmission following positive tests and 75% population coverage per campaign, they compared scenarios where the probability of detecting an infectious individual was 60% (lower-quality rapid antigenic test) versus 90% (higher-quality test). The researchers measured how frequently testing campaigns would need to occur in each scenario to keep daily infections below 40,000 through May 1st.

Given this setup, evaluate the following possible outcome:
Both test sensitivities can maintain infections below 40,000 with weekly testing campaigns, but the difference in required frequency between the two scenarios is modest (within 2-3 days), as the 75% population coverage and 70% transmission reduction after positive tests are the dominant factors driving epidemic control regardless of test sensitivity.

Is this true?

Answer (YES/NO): NO